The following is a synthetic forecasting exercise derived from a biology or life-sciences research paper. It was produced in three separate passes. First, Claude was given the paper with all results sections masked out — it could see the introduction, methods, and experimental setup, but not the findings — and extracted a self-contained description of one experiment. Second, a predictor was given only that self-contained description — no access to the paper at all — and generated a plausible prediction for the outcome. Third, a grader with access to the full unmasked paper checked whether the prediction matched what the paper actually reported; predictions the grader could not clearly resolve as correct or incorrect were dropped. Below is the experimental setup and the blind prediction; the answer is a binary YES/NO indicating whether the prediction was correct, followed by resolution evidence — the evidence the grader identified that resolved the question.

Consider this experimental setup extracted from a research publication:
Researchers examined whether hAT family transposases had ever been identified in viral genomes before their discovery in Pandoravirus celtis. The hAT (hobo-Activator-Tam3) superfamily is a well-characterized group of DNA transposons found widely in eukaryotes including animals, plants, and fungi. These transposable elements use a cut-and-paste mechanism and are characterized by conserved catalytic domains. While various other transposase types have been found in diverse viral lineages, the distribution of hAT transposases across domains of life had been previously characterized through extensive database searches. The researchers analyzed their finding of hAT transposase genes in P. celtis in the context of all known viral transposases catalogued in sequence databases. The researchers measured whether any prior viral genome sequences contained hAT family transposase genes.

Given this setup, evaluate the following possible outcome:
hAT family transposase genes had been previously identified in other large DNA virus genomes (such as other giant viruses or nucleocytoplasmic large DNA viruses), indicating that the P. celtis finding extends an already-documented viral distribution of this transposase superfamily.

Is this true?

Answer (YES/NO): NO